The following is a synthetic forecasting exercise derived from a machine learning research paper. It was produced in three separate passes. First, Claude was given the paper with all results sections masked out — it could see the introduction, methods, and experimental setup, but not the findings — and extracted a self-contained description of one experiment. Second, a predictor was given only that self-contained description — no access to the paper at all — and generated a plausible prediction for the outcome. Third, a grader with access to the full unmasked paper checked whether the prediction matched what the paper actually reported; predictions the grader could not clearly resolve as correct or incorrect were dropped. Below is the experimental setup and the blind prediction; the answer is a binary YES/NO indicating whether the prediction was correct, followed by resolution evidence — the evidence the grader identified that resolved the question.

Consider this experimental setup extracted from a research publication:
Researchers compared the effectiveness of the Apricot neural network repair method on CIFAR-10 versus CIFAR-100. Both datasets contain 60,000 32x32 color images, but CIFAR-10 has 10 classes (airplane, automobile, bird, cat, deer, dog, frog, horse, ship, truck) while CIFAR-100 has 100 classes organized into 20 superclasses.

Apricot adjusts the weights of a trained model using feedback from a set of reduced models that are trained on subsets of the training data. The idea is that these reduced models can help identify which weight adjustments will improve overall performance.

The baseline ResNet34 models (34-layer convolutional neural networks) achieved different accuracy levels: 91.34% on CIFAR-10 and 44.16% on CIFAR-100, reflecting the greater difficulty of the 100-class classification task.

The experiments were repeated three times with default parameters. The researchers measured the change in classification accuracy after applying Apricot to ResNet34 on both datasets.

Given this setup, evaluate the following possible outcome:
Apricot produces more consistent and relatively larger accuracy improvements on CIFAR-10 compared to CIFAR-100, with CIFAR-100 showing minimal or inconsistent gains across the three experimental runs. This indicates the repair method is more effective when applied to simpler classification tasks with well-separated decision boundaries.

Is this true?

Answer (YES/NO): NO